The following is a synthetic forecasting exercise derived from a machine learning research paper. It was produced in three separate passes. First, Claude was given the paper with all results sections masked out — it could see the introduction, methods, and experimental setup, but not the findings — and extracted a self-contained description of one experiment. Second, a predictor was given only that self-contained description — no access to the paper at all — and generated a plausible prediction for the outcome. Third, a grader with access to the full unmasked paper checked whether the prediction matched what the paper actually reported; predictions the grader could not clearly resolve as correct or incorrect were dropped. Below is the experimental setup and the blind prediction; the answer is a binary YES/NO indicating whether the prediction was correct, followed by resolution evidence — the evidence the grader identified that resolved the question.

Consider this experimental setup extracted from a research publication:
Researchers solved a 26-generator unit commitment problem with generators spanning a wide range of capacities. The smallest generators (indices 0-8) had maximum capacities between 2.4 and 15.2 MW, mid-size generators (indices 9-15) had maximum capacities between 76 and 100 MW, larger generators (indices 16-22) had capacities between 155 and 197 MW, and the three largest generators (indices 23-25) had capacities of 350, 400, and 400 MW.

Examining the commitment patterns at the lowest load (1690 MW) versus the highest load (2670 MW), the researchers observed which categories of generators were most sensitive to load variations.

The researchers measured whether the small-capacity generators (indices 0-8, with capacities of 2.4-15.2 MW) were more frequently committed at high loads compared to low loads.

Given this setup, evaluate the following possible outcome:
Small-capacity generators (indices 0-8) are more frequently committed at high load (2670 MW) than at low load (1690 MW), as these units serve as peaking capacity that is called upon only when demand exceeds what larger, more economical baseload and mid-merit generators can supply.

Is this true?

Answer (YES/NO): YES